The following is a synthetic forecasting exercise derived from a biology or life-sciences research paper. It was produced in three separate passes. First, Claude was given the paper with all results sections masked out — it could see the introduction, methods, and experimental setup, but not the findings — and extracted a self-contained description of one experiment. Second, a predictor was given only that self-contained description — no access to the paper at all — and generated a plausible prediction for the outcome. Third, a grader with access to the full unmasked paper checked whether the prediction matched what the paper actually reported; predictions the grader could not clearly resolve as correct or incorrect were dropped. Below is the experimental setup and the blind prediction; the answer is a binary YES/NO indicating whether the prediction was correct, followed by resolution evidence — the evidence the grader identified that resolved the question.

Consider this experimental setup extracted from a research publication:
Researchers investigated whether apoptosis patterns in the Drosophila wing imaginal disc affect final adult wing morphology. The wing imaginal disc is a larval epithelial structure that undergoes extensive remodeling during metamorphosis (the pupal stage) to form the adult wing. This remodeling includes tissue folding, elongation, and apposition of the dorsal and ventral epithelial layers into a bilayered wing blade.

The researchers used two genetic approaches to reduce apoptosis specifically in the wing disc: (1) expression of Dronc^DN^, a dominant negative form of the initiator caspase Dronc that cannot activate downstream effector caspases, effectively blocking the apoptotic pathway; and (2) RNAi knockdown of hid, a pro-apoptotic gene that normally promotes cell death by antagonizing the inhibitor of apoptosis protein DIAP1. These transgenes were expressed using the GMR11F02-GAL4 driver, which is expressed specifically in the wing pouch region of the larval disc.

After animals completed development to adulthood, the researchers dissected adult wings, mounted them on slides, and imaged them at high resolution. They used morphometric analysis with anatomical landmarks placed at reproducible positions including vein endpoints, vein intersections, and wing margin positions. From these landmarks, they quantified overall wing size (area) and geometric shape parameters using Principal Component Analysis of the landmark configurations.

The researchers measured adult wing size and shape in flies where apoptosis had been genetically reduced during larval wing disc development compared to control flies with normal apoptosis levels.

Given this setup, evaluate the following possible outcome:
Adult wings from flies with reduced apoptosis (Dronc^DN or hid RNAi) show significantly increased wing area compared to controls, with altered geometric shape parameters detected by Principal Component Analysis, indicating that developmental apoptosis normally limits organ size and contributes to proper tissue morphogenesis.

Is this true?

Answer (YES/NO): YES